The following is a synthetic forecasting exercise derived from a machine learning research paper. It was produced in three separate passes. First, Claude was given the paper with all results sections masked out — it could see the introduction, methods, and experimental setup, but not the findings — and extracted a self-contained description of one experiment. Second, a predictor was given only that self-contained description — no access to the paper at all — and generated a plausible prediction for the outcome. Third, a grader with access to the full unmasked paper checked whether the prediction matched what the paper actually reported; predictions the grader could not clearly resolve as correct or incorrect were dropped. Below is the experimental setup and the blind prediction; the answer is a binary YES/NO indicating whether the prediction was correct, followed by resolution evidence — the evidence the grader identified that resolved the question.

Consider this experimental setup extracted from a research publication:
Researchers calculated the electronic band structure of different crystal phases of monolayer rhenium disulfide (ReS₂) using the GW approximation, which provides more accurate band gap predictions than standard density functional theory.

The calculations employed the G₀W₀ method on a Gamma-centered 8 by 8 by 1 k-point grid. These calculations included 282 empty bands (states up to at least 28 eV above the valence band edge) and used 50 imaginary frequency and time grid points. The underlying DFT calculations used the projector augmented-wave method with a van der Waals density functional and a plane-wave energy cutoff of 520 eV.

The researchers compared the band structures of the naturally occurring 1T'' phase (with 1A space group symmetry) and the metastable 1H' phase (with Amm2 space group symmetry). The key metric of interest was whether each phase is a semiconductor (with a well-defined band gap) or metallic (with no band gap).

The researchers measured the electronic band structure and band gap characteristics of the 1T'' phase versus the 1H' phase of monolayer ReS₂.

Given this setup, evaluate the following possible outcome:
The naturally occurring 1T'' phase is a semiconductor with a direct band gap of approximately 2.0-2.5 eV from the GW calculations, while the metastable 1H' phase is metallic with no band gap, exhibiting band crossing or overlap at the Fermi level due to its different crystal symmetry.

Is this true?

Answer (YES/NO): NO